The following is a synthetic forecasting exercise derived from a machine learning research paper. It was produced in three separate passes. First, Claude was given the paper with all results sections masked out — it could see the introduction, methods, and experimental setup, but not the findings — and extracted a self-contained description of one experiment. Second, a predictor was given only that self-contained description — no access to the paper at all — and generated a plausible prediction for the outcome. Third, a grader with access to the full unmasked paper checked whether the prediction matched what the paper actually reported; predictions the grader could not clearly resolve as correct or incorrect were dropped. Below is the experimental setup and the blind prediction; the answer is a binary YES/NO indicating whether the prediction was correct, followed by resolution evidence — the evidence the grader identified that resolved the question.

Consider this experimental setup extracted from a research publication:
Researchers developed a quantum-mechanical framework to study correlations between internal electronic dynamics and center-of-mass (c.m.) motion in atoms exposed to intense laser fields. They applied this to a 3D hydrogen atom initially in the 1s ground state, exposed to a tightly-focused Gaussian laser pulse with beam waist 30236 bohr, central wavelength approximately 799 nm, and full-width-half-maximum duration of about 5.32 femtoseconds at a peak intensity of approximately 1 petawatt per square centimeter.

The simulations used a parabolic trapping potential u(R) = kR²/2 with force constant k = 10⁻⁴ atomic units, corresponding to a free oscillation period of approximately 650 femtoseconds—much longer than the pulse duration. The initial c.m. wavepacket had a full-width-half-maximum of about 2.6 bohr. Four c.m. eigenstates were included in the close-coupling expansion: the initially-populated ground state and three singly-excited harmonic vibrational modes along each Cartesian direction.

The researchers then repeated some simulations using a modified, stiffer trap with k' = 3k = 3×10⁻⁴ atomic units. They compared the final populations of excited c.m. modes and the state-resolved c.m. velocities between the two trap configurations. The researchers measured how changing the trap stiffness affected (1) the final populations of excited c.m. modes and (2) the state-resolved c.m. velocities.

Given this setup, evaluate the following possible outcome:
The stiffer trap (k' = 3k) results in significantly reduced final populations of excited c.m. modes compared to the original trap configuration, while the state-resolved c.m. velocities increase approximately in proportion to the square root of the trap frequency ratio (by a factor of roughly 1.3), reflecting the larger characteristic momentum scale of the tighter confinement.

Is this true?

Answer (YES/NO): NO